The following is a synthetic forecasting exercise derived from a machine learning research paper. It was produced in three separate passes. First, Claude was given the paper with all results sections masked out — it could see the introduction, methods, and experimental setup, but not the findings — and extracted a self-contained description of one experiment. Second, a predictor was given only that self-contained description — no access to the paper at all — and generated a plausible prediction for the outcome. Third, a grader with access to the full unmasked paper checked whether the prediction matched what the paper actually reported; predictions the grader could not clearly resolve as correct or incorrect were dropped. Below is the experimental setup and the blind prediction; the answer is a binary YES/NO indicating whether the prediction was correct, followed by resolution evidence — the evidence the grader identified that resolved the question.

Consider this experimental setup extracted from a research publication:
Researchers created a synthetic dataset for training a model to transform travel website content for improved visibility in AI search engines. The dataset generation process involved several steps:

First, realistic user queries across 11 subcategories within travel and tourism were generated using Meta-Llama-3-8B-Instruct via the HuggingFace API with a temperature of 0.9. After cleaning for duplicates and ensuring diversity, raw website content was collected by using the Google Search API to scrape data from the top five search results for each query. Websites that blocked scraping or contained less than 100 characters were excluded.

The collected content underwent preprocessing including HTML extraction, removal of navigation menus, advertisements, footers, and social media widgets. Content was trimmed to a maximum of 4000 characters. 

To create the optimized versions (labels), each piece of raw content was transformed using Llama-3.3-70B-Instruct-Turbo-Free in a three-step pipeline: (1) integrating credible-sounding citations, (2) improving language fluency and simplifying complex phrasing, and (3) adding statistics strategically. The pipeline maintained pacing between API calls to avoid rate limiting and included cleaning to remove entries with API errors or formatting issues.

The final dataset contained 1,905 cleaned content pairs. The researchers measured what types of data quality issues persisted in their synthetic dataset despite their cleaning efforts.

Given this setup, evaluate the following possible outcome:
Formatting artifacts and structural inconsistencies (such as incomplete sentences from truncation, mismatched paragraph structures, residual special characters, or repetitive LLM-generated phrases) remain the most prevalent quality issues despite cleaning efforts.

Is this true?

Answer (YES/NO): NO